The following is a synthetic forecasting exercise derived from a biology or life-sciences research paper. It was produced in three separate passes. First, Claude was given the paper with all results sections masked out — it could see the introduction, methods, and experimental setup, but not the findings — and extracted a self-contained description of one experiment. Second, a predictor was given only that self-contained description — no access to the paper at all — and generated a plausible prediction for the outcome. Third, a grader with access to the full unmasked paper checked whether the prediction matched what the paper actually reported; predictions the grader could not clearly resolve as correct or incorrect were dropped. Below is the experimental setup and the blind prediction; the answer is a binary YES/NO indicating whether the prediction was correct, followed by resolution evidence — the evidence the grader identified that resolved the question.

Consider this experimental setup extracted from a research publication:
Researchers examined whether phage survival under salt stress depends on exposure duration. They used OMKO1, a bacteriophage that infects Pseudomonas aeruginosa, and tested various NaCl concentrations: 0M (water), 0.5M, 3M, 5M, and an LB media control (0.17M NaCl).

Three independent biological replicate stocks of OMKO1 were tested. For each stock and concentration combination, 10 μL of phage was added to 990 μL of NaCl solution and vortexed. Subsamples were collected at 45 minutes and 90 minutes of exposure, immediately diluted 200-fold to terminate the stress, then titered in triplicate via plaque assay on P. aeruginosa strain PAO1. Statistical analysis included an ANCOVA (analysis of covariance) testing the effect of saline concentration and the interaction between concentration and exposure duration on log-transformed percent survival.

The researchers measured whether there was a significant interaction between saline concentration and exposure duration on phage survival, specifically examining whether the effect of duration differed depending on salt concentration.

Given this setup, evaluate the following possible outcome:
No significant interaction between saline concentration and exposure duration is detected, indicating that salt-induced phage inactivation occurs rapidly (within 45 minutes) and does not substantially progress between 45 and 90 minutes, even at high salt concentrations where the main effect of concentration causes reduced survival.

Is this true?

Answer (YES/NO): NO